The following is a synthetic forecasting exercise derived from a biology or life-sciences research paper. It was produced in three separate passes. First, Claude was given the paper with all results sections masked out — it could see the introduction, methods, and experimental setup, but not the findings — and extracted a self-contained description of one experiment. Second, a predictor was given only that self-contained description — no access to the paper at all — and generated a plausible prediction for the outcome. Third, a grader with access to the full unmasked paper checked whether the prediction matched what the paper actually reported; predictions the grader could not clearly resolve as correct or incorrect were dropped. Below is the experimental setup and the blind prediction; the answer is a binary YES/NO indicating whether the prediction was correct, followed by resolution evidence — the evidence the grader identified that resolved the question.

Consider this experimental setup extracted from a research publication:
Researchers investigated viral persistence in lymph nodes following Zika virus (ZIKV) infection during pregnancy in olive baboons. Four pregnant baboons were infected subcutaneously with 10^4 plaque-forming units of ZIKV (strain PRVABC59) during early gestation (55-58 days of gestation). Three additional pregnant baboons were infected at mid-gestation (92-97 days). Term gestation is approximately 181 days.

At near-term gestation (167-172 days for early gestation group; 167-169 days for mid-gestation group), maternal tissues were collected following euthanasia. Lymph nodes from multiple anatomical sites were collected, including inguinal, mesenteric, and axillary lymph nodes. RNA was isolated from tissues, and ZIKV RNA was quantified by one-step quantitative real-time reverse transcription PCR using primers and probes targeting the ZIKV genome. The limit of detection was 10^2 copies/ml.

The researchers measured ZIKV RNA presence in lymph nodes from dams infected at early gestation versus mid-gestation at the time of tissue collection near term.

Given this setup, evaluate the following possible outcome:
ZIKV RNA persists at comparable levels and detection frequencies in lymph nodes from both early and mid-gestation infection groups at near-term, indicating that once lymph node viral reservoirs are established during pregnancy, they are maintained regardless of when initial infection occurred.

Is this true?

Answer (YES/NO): NO